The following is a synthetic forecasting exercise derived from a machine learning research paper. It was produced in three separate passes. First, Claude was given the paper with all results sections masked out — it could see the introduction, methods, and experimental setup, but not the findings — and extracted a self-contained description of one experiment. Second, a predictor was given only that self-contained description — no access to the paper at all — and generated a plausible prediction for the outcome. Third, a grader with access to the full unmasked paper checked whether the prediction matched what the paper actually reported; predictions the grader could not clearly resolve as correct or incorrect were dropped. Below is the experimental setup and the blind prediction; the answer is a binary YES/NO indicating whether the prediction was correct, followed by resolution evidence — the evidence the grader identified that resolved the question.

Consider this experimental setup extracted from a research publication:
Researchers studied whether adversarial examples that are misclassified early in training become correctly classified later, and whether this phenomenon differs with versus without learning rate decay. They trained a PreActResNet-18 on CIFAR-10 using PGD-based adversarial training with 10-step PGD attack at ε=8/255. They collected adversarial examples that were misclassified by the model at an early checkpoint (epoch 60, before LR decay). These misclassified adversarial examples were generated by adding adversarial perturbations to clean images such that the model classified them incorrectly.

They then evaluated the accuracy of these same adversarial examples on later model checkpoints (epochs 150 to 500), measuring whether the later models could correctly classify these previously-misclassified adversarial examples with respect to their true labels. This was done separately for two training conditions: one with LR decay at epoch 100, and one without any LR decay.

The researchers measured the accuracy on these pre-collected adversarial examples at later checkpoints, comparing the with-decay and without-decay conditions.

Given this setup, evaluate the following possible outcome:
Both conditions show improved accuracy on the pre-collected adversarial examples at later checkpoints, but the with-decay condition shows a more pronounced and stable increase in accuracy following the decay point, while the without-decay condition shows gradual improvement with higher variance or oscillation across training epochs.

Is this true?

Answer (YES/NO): NO